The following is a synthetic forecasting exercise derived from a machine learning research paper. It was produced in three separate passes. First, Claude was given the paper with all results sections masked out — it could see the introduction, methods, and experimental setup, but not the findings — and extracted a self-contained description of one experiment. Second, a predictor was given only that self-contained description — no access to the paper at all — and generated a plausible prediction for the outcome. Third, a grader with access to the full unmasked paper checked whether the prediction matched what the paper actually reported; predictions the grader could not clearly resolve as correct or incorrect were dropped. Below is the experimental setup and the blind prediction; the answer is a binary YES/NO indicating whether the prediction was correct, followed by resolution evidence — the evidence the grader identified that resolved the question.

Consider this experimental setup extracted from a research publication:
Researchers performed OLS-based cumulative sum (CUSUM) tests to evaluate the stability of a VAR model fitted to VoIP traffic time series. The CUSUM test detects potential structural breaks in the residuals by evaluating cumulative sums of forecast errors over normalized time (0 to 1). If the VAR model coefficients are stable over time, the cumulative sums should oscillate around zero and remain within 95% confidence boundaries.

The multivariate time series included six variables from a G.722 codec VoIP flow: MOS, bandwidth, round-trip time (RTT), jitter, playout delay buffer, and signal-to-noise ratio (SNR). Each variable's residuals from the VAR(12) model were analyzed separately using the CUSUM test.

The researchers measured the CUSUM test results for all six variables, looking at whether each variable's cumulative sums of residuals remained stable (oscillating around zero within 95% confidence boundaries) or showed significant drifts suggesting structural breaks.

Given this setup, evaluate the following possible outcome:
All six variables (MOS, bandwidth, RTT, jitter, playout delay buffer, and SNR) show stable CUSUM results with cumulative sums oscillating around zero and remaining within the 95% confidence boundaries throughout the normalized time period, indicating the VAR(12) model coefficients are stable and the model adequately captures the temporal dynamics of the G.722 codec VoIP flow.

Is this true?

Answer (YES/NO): YES